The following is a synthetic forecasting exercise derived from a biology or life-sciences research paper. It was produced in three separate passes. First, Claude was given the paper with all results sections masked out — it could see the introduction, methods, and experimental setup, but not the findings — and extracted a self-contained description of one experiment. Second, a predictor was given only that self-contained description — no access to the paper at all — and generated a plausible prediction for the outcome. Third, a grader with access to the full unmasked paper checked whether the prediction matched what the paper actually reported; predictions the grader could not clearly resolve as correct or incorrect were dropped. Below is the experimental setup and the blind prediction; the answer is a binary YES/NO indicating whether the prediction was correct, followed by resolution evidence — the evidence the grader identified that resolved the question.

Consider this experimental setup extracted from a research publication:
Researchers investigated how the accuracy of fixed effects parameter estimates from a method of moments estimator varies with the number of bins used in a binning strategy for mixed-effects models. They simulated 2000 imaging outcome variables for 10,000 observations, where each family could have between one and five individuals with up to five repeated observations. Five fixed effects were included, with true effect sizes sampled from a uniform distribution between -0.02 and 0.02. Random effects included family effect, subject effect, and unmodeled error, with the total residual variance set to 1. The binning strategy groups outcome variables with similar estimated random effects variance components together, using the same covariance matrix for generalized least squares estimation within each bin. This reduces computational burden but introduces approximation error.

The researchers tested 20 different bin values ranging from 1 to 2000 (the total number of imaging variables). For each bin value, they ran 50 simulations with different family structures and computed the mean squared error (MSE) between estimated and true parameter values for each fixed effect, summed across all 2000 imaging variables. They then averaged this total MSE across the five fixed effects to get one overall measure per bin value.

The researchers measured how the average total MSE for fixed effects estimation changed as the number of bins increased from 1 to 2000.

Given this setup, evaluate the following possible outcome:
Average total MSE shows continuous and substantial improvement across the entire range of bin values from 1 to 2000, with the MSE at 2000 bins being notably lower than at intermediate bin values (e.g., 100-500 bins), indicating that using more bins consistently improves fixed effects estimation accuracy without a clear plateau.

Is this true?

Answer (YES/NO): NO